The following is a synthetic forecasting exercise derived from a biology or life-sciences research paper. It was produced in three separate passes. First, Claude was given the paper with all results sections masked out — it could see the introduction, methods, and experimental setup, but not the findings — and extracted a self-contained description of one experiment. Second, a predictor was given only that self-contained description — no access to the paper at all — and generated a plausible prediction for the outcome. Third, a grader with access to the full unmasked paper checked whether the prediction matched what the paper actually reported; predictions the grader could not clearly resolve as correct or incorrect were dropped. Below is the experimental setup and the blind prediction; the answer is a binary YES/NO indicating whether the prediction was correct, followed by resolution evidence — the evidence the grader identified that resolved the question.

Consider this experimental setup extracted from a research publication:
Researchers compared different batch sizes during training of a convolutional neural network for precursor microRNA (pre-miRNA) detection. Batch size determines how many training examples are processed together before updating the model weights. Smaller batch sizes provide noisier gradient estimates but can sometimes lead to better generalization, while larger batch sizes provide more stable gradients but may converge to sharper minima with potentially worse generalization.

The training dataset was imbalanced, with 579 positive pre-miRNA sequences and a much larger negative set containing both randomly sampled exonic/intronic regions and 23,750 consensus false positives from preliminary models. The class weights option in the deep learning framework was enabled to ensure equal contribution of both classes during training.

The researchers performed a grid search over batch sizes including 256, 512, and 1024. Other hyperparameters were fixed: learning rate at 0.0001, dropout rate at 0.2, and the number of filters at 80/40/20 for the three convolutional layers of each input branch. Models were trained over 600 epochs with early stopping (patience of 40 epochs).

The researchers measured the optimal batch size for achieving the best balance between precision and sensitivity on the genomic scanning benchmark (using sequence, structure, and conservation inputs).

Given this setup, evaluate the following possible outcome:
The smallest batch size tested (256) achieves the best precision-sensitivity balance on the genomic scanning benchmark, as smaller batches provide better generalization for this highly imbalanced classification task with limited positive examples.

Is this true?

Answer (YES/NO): NO